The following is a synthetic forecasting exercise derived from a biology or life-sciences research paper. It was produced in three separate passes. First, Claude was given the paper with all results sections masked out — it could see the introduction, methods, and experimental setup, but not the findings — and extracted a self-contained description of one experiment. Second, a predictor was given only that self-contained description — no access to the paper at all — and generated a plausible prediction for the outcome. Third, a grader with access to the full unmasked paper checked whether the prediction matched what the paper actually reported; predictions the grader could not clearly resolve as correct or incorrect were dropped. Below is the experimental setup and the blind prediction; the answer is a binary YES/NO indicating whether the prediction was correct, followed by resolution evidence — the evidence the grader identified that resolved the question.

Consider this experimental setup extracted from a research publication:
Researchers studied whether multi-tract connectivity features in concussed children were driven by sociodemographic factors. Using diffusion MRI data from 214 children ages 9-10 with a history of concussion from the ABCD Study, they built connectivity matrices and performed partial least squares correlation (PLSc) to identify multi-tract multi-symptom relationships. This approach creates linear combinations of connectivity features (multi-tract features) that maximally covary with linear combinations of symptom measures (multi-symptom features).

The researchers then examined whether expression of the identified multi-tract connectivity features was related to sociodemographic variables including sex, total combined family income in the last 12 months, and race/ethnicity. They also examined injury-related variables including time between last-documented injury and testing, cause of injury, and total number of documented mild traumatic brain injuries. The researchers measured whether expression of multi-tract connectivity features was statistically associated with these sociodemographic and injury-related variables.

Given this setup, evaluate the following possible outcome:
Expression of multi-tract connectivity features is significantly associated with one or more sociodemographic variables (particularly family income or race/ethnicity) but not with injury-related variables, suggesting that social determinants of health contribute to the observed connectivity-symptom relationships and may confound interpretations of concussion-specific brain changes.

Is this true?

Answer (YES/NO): NO